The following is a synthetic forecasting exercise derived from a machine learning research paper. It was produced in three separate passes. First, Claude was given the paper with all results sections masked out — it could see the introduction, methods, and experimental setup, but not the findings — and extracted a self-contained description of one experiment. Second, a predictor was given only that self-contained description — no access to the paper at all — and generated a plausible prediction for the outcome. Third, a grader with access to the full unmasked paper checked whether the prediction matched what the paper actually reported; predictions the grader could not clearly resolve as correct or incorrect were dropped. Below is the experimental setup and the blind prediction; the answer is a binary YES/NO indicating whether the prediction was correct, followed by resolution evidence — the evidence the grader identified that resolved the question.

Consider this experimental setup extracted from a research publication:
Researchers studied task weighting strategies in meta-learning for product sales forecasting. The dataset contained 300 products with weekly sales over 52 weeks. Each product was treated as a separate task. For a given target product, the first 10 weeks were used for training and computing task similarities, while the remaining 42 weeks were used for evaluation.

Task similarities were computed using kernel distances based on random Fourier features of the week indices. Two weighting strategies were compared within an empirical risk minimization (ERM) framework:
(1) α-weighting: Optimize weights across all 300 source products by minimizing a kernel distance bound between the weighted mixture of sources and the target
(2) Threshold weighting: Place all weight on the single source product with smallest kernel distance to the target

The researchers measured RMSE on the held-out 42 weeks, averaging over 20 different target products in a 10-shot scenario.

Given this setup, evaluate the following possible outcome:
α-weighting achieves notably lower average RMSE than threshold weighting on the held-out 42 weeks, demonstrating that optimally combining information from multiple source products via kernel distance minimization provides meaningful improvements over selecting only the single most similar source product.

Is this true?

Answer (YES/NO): NO